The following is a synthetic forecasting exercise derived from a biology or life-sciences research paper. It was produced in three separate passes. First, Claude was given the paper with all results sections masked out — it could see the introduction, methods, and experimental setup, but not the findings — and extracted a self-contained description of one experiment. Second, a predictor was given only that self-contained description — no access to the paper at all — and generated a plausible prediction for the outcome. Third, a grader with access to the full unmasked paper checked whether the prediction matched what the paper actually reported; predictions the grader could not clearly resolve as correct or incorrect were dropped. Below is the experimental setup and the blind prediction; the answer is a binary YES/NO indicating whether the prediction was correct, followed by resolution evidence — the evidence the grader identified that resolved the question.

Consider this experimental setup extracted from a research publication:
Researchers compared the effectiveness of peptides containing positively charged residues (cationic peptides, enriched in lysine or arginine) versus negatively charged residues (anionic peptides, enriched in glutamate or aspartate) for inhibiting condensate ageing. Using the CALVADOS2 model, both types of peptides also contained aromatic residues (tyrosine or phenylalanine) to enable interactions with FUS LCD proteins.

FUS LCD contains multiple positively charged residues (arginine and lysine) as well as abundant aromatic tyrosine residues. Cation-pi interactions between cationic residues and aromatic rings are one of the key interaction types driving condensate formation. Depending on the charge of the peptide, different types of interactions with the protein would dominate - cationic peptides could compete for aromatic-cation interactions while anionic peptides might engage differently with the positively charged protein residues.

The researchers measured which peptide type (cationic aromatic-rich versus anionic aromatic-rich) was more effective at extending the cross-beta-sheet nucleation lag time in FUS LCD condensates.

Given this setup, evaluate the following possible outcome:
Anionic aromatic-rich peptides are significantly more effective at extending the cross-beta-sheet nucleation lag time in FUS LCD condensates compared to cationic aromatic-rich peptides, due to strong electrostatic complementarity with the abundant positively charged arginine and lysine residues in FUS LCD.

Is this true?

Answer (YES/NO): NO